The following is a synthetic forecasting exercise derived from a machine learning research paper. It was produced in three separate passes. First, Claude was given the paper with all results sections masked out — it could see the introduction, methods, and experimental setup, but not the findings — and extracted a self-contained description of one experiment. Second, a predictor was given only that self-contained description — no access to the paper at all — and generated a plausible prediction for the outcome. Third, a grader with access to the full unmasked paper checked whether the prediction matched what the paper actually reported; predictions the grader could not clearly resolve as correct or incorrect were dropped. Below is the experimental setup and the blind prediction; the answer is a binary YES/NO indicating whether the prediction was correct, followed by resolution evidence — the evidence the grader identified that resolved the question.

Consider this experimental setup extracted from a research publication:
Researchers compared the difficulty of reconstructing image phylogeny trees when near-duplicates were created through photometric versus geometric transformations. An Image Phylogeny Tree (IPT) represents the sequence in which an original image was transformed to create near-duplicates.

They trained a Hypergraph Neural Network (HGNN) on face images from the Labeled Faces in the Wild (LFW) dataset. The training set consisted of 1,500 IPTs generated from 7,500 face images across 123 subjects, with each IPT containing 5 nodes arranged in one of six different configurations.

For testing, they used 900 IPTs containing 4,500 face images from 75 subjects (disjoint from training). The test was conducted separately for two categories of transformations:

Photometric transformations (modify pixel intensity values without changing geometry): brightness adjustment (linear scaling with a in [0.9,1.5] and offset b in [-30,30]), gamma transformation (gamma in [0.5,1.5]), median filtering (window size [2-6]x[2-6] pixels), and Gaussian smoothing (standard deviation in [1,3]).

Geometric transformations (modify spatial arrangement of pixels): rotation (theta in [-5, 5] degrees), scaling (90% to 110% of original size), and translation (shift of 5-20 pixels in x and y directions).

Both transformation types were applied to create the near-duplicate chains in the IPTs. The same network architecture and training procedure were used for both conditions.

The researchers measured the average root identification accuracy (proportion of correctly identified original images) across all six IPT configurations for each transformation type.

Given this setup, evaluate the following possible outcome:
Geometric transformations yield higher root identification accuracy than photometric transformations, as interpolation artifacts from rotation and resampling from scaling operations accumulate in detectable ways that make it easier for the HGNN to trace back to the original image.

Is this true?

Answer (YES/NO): NO